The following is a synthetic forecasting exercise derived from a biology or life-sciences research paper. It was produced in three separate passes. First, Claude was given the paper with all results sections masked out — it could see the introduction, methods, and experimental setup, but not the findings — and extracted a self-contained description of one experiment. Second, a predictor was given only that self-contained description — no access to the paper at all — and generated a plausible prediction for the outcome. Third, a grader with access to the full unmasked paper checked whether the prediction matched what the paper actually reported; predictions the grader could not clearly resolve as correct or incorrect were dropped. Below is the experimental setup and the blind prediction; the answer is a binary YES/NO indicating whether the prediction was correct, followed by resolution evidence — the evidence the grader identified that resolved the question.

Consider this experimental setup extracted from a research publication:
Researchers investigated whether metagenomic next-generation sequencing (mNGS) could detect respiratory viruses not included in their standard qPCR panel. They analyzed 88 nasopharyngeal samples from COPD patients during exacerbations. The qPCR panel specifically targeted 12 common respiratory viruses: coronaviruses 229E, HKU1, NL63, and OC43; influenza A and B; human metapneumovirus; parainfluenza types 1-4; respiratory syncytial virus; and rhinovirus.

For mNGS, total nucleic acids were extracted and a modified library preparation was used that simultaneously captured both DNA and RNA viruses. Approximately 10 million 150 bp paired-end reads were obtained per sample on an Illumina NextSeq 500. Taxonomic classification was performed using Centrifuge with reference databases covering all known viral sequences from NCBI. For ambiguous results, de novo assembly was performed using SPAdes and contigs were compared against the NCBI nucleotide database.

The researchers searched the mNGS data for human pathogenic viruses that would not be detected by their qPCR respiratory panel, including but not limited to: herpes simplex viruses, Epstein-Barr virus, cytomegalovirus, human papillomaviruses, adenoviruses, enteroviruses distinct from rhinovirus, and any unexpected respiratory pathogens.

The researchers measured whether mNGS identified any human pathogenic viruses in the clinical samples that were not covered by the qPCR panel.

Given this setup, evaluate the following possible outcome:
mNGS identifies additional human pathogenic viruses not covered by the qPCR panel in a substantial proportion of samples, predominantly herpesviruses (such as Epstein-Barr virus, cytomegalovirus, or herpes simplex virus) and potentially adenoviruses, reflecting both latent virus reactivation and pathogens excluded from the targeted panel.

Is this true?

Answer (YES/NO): NO